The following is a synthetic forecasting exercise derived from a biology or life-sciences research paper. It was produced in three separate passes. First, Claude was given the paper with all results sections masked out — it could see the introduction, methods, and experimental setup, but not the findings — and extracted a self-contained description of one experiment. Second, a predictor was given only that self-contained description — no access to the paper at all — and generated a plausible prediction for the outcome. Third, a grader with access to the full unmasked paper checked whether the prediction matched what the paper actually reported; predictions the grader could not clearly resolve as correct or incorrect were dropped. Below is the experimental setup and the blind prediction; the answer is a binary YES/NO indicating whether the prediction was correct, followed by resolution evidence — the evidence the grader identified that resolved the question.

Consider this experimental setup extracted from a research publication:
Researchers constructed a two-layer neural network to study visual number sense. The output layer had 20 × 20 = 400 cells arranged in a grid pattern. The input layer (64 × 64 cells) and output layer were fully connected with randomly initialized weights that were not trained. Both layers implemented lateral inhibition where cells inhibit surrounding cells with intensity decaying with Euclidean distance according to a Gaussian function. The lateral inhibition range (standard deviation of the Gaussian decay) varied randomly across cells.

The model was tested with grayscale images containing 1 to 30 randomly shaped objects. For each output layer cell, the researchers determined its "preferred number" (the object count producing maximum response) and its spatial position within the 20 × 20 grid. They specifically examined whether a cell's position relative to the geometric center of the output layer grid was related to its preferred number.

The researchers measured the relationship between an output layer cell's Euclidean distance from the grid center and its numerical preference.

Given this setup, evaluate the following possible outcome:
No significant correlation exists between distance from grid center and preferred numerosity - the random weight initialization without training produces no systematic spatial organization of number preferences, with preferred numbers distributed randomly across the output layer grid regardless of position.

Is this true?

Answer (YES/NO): NO